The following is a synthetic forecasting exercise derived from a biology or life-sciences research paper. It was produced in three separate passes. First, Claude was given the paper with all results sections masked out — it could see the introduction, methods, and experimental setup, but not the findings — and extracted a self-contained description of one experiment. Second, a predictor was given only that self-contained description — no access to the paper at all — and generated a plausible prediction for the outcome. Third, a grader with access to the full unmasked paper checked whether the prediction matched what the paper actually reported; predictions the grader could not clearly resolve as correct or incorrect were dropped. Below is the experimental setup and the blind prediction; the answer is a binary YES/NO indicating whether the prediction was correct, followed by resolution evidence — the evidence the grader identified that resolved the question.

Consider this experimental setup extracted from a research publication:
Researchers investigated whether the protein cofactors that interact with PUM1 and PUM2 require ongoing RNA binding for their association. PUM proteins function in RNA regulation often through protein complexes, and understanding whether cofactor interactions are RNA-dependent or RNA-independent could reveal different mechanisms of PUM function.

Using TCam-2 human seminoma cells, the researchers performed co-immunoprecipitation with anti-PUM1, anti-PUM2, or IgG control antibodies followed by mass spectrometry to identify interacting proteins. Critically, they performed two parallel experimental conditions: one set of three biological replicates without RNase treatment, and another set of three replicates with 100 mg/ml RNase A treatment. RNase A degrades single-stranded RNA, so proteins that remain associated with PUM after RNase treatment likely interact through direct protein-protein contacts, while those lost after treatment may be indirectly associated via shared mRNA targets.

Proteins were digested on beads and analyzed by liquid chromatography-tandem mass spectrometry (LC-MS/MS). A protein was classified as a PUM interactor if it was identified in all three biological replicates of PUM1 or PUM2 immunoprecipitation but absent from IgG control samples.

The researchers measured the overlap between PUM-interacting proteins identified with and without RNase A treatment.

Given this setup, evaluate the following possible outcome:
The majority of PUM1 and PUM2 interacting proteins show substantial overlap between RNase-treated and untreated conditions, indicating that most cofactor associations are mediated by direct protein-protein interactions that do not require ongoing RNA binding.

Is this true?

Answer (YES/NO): NO